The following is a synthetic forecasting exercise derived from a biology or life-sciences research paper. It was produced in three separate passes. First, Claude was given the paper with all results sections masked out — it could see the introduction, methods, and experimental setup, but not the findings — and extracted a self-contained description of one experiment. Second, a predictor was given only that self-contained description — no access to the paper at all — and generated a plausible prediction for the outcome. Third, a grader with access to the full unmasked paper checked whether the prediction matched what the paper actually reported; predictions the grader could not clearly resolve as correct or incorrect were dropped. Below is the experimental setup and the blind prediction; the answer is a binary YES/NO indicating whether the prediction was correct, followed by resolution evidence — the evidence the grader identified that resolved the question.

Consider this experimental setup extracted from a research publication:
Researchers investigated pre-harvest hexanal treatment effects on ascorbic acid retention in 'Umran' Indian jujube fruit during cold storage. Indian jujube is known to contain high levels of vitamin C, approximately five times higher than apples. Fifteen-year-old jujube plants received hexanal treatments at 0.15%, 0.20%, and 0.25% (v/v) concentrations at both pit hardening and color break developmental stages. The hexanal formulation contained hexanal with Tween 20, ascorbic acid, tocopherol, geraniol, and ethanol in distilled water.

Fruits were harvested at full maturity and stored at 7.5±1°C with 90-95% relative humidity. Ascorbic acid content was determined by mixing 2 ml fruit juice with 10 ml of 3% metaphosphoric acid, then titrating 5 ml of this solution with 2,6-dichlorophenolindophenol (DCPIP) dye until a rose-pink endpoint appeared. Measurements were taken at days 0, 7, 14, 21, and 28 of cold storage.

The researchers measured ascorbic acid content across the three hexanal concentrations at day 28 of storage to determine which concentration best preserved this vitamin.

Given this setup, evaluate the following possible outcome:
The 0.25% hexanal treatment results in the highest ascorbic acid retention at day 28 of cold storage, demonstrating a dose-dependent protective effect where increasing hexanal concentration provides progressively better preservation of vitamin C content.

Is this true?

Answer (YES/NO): NO